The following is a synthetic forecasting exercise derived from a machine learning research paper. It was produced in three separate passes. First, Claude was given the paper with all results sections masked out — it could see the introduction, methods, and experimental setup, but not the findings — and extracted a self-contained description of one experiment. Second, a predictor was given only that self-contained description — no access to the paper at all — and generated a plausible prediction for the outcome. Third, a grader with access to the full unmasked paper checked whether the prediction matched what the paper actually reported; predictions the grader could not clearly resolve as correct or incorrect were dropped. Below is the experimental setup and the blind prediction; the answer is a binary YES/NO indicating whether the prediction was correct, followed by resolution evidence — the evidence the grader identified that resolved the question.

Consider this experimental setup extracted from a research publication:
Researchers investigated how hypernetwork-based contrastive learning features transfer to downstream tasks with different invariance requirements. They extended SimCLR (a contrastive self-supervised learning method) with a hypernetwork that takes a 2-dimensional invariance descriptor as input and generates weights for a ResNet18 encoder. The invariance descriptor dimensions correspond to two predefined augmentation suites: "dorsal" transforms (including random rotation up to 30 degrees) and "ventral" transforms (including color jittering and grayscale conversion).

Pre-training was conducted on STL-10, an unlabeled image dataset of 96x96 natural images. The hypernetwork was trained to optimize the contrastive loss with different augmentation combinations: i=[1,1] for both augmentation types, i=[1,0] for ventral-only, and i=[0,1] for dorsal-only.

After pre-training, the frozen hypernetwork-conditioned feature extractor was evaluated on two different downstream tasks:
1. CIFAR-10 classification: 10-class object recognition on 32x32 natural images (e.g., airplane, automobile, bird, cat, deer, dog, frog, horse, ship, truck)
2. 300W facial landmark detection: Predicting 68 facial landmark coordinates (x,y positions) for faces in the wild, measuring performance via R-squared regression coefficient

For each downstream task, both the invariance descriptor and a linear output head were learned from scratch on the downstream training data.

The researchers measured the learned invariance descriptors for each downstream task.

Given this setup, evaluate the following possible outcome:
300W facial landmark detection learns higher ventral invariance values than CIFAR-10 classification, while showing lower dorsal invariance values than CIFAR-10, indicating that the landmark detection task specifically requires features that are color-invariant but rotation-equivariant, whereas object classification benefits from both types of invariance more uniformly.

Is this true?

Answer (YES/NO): NO